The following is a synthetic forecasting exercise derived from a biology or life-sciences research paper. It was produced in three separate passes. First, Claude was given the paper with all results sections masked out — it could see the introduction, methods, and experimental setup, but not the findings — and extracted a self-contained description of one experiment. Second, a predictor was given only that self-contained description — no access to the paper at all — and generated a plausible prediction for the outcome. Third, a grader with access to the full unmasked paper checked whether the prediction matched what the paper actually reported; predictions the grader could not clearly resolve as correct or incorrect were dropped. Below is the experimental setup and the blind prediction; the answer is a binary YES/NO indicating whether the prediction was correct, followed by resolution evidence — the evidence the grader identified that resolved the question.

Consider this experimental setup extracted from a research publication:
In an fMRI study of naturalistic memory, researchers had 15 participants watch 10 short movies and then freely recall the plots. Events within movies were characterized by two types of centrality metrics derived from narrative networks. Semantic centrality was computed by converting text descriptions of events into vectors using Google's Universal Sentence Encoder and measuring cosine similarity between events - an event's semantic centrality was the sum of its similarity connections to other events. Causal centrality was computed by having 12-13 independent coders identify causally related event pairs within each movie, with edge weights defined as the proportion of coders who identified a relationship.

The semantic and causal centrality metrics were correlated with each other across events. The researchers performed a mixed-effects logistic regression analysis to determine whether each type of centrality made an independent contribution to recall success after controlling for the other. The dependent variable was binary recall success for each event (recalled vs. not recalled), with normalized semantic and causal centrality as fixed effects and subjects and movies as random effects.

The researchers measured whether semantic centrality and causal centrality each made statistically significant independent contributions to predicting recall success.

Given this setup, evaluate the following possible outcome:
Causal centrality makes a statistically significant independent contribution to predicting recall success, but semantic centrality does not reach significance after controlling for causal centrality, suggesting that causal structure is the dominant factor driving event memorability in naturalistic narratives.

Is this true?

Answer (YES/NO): NO